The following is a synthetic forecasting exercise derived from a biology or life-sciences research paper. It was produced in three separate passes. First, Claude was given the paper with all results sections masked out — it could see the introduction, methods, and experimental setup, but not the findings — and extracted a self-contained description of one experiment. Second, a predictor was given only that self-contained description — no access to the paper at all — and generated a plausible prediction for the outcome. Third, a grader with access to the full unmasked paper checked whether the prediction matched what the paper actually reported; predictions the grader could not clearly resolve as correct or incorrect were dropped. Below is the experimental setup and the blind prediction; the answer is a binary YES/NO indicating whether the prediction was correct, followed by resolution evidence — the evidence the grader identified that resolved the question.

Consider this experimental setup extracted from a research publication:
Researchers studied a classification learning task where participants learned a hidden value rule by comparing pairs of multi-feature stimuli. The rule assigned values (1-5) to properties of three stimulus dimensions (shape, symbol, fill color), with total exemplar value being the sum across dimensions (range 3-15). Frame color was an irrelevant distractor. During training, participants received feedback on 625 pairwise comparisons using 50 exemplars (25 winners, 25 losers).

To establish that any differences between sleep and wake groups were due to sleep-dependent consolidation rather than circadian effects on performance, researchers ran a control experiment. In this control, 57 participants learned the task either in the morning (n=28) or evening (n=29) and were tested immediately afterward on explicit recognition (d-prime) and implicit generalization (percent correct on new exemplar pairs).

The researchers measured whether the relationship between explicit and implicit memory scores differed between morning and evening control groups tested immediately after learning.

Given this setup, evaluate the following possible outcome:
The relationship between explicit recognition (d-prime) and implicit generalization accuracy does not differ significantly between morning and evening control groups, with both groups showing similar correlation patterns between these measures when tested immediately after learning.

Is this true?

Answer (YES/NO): YES